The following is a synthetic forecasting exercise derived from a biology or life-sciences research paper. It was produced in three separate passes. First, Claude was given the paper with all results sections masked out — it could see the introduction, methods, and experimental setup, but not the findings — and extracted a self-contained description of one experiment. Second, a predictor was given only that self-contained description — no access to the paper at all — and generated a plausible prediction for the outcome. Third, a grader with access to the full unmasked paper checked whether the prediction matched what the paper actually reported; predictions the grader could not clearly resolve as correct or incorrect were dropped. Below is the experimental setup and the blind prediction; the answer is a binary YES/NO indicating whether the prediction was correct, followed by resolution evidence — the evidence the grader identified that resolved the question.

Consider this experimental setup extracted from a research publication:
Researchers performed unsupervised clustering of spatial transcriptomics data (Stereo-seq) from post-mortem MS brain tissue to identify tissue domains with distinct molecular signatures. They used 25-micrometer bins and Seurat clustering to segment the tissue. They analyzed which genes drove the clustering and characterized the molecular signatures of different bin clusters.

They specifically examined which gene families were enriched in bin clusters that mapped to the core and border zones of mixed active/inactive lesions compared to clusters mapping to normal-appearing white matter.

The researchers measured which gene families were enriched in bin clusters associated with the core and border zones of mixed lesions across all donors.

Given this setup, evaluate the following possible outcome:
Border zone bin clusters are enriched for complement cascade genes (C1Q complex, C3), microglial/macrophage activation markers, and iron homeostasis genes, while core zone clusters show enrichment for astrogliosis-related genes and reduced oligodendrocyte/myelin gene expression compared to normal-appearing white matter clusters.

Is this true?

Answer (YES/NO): NO